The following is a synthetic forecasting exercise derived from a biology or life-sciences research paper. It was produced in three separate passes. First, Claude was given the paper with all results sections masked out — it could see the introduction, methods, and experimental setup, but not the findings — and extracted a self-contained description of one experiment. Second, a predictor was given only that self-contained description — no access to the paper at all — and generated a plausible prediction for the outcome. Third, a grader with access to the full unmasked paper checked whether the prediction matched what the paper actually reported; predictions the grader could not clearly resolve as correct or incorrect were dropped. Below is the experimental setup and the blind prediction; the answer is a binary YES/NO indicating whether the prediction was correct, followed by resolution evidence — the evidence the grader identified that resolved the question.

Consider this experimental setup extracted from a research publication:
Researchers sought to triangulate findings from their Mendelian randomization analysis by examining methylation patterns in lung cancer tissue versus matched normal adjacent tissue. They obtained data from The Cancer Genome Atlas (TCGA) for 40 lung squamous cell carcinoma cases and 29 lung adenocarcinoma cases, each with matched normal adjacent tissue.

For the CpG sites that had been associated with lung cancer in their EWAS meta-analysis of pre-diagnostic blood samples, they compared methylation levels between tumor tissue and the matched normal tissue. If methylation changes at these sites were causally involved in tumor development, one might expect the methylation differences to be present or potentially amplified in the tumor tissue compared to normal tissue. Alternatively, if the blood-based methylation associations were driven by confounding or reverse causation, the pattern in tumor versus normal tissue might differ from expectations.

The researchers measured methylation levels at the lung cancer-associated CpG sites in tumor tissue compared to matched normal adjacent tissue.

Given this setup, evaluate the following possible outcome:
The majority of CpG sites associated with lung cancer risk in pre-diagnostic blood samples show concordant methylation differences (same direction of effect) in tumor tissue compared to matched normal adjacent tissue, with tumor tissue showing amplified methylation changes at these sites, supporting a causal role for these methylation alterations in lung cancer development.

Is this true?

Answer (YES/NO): NO